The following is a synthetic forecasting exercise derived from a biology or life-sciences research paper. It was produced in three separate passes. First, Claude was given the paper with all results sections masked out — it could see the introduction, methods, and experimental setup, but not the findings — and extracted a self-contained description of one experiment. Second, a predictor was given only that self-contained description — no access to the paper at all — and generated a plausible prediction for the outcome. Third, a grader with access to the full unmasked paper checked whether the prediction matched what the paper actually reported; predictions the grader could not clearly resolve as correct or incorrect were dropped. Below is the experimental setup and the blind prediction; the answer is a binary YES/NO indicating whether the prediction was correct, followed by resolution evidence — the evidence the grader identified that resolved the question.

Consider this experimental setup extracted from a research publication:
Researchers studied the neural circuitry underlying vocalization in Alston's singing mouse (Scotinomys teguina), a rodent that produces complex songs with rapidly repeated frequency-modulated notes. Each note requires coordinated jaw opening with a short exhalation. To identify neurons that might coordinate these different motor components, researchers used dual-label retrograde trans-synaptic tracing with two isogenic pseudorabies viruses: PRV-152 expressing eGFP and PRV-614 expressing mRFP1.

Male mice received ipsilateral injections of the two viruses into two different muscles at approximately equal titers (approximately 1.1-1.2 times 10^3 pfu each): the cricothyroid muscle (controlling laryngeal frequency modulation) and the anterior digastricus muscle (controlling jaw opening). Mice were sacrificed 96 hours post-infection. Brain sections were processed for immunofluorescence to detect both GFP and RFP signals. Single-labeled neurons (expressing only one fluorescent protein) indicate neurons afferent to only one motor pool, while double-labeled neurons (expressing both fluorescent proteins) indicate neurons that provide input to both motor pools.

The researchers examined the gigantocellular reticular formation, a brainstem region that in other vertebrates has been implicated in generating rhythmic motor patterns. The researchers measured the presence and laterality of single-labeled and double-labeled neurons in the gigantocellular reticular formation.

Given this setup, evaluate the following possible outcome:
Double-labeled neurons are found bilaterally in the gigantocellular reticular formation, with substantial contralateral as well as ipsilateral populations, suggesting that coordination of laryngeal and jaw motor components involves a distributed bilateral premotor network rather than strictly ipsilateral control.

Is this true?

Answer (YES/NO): YES